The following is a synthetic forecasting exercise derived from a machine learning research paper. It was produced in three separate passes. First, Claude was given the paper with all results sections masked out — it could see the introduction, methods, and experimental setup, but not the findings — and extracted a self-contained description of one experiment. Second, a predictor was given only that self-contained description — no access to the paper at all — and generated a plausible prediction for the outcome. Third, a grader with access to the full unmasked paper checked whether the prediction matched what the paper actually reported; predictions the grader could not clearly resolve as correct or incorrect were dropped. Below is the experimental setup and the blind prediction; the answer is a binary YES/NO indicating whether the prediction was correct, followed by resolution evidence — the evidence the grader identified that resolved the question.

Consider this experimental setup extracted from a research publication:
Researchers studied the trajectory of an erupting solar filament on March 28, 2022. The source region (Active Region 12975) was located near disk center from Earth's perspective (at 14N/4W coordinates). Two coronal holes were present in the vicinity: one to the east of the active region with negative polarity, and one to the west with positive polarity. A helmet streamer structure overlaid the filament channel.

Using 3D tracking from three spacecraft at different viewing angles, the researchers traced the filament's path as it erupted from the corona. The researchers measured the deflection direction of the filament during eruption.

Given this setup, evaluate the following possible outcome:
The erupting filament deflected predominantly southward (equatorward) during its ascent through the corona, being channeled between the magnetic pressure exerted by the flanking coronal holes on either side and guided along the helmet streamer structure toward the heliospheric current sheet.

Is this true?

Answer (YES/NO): NO